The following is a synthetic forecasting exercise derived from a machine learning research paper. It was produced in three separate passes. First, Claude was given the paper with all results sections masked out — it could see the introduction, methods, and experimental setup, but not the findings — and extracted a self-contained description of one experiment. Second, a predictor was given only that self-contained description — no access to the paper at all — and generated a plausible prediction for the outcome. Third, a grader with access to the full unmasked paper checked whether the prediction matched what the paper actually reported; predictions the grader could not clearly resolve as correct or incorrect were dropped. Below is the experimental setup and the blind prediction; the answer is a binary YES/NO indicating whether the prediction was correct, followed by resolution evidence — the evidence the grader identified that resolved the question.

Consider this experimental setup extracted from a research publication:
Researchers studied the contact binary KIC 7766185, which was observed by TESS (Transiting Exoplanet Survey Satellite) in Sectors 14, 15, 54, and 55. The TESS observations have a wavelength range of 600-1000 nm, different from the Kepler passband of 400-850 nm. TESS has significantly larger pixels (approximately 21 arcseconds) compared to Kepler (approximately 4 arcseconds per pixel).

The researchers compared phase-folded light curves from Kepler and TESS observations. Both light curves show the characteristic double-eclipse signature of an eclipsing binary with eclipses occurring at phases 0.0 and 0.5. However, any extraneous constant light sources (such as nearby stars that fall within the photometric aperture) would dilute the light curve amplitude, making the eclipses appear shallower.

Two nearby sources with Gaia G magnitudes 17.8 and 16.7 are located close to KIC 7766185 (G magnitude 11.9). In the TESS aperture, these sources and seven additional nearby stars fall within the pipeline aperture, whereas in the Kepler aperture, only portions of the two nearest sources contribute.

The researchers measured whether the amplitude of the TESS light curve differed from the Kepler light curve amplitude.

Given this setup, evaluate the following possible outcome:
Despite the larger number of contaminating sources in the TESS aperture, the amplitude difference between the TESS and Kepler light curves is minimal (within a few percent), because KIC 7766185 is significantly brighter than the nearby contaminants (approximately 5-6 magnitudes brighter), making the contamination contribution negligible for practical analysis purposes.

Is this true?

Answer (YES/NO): NO